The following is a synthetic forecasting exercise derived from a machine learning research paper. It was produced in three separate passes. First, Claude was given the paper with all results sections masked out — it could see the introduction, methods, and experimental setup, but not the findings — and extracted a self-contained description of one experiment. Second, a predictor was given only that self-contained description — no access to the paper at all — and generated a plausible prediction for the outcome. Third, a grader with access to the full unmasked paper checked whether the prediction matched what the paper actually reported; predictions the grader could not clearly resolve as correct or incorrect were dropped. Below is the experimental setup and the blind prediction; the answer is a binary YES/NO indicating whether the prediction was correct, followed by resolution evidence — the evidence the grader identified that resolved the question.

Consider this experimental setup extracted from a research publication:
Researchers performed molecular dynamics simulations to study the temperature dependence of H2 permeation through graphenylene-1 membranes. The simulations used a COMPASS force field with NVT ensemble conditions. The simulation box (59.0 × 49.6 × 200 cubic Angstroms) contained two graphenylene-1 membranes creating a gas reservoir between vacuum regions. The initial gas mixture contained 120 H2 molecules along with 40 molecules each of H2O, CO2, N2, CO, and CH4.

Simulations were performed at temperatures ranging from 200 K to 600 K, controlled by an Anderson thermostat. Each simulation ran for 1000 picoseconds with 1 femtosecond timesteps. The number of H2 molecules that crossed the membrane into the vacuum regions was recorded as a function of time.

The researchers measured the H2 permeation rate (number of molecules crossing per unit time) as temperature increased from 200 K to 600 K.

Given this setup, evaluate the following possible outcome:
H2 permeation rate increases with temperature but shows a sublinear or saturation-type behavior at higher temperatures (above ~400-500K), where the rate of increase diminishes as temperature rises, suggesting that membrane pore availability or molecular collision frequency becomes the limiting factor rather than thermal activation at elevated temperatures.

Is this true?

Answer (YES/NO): YES